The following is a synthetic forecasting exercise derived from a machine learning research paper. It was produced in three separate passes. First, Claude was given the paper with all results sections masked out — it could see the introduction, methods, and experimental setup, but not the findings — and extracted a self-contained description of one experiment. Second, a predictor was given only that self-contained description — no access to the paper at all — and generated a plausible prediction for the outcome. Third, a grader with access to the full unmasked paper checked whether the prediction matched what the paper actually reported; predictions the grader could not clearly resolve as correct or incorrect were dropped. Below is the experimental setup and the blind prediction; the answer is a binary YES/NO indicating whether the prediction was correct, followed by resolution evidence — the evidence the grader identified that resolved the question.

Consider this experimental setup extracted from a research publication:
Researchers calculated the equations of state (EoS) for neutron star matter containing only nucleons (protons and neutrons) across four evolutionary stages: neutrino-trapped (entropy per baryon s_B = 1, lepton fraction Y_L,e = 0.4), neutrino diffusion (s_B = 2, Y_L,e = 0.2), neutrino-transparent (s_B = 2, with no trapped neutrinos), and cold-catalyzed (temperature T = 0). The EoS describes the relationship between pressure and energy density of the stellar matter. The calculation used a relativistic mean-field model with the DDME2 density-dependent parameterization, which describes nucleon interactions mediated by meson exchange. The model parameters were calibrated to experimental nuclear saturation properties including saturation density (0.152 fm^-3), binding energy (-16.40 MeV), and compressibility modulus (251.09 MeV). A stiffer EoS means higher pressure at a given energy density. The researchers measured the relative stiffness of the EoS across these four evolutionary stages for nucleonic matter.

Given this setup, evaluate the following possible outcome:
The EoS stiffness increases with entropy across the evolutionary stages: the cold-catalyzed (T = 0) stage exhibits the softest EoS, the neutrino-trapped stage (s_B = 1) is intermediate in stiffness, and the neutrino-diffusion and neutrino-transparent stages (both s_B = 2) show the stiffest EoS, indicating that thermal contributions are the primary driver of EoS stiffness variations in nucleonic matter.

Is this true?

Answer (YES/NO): NO